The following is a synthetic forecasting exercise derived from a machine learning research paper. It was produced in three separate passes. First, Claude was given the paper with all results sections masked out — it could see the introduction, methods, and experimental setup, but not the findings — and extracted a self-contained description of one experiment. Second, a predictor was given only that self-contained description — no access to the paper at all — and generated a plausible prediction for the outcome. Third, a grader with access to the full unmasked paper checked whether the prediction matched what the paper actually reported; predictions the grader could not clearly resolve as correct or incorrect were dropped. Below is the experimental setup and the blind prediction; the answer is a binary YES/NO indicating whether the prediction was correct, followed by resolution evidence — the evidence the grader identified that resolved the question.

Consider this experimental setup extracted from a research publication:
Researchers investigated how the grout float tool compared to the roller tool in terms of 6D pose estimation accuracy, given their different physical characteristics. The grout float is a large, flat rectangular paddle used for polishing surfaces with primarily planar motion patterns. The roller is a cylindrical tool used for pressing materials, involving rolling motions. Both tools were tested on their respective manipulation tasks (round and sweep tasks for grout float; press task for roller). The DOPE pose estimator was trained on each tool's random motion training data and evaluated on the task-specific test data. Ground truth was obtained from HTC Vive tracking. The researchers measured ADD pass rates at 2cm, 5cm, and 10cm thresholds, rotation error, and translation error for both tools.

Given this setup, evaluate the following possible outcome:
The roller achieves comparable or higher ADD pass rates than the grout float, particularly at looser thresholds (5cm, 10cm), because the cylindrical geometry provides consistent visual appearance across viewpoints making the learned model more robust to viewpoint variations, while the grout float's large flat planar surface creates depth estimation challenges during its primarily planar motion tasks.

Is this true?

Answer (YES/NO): NO